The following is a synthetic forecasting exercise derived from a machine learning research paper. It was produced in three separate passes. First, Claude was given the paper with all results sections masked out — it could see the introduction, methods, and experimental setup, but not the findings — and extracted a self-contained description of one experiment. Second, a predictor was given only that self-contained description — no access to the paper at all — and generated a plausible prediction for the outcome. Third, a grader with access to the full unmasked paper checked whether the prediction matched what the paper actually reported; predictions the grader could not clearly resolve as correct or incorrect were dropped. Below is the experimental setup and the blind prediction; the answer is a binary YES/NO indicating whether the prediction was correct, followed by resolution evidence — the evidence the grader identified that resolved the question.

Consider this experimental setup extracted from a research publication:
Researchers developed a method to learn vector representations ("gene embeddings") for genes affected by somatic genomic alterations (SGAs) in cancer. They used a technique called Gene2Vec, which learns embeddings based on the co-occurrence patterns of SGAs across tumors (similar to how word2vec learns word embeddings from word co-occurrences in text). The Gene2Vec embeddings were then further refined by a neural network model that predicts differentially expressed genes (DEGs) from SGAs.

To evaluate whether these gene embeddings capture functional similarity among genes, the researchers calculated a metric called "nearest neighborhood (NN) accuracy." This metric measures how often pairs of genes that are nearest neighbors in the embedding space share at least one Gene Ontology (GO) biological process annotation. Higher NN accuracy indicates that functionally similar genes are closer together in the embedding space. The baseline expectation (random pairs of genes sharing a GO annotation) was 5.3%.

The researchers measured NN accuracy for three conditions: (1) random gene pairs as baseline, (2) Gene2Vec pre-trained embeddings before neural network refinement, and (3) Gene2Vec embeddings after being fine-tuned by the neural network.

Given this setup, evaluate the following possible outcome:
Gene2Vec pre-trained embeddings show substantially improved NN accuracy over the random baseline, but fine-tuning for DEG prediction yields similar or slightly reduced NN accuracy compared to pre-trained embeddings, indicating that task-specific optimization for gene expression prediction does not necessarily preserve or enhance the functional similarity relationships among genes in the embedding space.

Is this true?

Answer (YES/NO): NO